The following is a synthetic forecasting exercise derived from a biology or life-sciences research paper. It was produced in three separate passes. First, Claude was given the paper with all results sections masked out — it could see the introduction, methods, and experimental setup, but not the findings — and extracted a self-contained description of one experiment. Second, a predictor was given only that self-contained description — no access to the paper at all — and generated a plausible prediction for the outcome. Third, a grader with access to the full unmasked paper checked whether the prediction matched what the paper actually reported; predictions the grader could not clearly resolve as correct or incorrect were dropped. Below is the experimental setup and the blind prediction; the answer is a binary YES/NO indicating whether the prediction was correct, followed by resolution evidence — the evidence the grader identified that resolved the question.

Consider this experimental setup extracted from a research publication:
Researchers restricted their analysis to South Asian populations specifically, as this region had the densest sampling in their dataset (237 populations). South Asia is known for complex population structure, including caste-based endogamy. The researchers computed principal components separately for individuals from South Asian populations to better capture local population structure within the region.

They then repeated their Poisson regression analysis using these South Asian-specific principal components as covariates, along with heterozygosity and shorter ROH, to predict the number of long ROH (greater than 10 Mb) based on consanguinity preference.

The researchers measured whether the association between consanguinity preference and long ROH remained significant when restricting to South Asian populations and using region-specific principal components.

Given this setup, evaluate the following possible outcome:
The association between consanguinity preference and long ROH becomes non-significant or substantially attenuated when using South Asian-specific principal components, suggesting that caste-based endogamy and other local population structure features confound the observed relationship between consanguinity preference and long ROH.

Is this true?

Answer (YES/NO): NO